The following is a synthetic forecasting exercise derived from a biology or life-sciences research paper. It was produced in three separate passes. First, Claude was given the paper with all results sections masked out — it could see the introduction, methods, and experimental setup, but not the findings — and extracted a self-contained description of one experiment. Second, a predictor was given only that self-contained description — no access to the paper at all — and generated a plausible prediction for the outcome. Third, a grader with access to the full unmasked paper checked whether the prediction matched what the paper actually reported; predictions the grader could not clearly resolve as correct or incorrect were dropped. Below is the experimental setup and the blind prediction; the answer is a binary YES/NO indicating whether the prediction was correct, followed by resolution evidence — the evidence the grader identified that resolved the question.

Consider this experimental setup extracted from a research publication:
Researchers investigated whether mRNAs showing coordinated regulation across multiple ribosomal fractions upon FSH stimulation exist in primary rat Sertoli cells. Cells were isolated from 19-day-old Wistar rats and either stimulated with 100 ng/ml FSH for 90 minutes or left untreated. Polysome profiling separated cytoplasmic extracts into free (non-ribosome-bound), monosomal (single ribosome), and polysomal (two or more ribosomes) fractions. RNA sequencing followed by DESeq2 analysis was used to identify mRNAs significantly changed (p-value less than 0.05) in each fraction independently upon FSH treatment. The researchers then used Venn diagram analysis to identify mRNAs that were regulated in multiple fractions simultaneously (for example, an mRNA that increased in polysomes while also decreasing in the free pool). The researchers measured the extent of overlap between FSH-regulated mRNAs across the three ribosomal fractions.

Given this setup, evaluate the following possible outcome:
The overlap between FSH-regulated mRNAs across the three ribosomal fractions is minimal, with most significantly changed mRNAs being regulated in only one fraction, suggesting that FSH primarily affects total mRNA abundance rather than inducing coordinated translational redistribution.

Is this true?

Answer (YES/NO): NO